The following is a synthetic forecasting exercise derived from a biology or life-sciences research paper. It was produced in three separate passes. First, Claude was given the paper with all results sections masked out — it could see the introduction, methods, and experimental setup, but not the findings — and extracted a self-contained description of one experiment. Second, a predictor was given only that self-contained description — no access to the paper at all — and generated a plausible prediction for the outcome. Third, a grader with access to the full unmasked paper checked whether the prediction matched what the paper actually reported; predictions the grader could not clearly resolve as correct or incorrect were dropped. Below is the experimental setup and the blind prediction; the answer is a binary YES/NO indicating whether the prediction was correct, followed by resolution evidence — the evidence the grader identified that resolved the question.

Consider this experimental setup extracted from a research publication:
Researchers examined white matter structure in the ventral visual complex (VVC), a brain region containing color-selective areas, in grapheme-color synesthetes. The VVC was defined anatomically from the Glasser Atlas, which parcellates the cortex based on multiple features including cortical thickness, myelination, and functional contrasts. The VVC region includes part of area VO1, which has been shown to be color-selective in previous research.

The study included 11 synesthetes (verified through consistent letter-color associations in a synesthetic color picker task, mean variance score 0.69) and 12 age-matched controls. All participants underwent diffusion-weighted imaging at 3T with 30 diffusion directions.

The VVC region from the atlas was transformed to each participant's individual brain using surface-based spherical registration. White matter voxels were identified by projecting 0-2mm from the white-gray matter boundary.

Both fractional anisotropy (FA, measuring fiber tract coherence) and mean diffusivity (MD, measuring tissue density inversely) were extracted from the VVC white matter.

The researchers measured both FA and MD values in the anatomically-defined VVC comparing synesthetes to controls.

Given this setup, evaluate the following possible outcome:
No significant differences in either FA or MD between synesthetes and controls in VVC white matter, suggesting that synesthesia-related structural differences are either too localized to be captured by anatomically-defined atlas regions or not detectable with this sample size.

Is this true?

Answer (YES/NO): YES